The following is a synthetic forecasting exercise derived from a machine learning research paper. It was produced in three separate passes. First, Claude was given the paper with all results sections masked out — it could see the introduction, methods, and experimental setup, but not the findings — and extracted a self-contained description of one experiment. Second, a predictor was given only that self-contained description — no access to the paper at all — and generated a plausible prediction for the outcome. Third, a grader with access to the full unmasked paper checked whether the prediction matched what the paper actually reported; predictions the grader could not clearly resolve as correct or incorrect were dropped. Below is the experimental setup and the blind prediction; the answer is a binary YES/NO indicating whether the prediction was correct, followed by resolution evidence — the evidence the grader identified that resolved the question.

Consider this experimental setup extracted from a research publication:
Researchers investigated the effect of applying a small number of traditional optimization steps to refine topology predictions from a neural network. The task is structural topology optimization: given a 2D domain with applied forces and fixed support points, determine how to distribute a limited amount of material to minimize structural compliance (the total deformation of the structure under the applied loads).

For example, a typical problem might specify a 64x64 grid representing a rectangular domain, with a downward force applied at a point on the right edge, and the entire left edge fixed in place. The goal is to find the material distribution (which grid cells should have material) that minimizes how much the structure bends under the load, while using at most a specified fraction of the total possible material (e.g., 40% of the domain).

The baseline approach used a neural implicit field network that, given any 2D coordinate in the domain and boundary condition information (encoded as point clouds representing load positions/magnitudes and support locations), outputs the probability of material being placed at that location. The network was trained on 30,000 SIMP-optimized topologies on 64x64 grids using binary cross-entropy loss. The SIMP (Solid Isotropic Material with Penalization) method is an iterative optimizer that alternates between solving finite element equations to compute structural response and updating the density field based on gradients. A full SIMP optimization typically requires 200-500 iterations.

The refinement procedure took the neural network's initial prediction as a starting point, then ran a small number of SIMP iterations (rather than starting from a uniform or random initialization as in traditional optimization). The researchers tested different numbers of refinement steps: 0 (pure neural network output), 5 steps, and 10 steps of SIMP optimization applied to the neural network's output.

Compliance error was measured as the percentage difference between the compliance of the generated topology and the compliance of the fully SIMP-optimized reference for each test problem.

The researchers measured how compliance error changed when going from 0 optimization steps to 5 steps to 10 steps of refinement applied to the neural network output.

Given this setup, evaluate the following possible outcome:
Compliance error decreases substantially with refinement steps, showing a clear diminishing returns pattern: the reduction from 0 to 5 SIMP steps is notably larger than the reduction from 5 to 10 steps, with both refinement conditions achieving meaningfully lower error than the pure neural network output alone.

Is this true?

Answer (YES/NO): YES